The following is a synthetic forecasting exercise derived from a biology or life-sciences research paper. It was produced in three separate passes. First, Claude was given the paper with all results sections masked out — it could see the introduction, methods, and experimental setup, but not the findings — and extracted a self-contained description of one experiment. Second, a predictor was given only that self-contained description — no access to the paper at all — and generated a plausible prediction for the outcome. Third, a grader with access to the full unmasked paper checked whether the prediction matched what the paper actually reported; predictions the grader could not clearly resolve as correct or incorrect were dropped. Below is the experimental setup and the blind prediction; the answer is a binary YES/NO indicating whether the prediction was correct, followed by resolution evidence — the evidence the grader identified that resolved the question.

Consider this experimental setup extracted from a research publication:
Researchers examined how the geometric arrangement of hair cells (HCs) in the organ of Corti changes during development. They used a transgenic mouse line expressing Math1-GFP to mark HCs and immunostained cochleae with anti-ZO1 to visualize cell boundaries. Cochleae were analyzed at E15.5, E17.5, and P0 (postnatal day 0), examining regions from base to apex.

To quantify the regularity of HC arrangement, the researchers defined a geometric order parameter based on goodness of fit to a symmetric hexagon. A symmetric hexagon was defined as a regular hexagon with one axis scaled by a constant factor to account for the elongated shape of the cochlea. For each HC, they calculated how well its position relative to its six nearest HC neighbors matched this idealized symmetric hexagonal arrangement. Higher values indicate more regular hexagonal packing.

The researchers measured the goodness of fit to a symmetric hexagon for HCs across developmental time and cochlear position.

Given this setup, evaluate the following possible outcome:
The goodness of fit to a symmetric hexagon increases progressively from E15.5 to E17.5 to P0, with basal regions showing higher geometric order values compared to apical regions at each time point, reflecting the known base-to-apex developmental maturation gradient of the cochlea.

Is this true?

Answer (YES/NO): NO